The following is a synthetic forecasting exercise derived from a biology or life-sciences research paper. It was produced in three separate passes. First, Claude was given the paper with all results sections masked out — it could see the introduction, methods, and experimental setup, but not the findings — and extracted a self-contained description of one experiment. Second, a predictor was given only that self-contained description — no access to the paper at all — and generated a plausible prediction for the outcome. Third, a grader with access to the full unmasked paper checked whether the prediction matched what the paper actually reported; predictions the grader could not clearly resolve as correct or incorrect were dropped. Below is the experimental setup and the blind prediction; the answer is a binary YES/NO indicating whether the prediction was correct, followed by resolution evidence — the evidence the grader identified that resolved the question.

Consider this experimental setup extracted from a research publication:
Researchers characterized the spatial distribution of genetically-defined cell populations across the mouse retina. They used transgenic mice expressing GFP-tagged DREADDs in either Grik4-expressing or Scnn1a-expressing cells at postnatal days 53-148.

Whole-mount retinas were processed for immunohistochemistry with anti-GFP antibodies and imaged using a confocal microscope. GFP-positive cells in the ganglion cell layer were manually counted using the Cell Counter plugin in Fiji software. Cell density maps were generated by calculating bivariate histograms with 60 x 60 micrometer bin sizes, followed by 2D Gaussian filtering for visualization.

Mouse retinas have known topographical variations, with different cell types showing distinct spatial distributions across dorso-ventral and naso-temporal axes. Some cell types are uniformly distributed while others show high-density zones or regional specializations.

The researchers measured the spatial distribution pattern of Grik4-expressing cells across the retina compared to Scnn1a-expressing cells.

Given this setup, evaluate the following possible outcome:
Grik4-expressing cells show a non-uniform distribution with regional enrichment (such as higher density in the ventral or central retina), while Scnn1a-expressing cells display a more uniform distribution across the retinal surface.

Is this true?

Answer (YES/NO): NO